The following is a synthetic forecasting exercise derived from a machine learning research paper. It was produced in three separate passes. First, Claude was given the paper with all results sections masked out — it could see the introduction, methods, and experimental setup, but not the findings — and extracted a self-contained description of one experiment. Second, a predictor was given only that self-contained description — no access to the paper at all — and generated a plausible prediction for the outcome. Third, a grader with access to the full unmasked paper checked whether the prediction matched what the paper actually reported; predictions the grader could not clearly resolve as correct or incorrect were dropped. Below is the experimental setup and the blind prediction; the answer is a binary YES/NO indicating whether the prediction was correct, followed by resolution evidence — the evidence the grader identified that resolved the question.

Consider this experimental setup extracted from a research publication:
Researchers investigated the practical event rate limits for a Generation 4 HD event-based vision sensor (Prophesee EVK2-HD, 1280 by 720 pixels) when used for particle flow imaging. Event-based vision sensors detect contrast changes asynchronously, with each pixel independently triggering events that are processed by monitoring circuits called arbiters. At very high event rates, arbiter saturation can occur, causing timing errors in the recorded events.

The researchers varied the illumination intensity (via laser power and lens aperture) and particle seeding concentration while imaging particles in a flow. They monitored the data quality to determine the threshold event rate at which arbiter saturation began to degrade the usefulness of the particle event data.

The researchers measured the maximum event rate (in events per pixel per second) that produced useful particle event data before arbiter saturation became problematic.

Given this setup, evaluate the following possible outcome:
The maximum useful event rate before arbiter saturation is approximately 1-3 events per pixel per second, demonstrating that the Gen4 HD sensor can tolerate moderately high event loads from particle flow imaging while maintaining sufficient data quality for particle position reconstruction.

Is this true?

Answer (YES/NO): NO